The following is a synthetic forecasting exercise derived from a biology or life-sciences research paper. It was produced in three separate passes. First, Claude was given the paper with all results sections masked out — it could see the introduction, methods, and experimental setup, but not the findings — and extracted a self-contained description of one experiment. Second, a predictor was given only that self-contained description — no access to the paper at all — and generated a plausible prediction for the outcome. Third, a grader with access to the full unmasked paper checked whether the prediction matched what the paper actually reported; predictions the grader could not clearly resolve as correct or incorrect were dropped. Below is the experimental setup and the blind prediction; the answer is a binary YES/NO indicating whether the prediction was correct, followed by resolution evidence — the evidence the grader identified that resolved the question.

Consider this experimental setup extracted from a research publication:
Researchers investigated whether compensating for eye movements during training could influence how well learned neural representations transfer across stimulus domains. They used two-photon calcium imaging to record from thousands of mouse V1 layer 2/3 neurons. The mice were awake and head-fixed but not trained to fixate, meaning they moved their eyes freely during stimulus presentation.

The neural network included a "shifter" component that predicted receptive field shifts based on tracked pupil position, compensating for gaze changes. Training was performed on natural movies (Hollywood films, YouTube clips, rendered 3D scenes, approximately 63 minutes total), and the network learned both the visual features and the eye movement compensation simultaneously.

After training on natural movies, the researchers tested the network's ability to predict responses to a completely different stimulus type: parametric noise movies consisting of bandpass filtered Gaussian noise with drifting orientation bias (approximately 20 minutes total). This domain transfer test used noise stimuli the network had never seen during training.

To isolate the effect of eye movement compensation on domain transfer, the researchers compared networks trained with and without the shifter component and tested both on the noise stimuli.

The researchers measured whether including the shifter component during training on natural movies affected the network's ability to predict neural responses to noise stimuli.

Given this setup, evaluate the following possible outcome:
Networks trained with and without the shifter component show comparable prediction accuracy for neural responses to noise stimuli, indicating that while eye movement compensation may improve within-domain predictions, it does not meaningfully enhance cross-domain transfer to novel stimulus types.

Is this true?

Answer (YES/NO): NO